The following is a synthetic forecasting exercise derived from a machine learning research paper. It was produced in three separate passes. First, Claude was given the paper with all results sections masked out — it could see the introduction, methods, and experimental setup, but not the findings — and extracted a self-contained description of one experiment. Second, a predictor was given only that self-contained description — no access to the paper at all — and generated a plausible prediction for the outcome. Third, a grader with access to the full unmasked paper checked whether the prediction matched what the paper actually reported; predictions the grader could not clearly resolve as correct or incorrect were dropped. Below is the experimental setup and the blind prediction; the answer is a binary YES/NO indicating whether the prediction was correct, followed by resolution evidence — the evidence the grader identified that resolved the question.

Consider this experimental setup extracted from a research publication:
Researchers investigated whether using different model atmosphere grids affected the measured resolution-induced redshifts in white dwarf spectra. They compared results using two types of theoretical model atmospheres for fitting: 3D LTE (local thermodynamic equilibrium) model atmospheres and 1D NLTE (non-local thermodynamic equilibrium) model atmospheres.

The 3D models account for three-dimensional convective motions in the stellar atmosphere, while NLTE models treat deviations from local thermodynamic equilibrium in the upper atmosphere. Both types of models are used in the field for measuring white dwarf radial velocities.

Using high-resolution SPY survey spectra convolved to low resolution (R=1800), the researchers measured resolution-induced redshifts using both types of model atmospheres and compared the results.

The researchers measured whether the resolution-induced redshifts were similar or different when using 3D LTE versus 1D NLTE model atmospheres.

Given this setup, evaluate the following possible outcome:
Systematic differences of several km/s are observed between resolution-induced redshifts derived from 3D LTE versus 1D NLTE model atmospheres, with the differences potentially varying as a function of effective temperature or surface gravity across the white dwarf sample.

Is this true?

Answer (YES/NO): NO